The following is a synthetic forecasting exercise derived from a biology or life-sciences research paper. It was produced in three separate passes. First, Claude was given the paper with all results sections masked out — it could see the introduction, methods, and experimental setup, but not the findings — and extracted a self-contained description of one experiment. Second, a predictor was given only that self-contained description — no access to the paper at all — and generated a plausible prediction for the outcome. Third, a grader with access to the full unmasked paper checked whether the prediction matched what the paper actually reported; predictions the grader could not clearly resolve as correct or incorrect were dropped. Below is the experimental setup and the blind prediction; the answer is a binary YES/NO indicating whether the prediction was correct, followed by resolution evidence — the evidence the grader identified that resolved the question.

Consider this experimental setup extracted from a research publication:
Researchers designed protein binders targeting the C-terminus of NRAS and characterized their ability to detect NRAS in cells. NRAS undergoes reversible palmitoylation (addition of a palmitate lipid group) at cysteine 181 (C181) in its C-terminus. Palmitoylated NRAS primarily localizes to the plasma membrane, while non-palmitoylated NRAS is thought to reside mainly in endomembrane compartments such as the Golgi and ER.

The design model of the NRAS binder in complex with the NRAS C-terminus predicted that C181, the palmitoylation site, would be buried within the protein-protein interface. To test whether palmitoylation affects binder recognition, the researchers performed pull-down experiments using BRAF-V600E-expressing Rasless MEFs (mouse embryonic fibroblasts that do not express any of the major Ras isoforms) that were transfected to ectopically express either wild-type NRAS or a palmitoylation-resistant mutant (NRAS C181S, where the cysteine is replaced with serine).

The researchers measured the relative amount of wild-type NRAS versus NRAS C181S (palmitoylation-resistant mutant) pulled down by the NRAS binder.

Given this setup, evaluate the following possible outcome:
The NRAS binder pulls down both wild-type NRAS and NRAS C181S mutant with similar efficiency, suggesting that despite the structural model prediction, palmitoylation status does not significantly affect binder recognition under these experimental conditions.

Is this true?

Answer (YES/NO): NO